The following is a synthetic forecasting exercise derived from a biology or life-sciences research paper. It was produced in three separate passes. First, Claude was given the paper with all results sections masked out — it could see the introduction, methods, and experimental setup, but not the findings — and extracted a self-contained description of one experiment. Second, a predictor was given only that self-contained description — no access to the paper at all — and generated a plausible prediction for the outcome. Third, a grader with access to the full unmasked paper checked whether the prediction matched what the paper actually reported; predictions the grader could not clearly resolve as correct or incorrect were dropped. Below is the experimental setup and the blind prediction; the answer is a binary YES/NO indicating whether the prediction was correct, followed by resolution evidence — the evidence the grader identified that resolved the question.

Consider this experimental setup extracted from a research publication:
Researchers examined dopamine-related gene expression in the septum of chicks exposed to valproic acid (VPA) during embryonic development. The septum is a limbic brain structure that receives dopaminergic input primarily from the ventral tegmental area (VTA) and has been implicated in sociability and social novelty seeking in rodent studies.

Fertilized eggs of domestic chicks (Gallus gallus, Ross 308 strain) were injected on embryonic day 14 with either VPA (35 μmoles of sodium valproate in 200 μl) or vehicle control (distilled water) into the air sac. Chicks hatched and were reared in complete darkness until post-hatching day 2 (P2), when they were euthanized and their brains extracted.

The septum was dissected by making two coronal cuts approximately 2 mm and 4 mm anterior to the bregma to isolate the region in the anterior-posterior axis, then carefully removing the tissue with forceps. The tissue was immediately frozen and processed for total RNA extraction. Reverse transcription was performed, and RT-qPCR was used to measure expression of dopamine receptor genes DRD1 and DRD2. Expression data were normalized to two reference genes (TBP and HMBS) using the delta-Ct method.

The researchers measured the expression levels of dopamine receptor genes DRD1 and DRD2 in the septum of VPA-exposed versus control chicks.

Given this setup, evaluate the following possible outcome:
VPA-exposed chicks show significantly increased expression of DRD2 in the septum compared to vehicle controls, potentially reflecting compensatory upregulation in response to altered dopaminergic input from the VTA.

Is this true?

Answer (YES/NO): NO